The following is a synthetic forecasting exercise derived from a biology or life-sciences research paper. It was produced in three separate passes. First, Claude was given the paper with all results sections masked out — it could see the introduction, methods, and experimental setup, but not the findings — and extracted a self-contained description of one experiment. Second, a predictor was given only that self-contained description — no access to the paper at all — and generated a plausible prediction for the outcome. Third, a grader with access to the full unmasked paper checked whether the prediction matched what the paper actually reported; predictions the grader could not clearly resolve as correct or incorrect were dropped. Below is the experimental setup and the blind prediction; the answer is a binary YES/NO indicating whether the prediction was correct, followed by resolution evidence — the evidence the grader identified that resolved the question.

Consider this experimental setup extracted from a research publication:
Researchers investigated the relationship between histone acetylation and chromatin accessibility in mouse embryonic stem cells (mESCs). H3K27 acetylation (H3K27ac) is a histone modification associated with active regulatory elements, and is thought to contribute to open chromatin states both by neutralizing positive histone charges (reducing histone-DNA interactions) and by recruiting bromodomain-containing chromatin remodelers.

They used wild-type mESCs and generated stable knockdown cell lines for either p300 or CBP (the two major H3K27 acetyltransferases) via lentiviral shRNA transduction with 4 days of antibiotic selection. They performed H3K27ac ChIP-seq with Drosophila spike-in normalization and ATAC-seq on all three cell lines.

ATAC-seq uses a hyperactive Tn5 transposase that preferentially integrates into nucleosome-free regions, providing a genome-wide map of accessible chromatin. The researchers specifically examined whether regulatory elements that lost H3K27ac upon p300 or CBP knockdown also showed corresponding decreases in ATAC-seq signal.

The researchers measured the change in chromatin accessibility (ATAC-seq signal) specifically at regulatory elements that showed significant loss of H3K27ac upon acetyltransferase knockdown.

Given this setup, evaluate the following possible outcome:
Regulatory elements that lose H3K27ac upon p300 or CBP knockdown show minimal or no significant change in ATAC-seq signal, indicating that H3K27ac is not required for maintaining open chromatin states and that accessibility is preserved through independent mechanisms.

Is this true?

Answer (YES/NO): YES